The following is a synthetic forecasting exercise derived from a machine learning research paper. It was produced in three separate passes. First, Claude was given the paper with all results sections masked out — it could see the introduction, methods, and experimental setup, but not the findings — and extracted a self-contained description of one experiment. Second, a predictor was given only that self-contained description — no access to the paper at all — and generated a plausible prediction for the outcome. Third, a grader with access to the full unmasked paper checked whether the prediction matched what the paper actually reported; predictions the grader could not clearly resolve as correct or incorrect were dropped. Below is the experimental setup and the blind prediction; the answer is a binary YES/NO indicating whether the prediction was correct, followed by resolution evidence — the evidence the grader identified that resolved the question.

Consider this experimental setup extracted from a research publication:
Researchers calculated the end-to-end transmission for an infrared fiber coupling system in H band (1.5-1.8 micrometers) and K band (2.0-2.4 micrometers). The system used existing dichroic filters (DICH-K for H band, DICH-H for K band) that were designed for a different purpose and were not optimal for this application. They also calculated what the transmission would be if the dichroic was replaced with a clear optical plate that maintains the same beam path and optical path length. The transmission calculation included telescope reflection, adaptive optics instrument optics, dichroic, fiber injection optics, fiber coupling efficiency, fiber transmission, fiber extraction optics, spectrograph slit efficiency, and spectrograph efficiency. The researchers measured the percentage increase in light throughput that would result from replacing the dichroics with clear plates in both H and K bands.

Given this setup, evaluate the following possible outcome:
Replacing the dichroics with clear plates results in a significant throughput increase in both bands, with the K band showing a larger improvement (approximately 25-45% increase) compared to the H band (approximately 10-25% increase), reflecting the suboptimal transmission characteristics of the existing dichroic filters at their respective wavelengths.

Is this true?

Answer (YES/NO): NO